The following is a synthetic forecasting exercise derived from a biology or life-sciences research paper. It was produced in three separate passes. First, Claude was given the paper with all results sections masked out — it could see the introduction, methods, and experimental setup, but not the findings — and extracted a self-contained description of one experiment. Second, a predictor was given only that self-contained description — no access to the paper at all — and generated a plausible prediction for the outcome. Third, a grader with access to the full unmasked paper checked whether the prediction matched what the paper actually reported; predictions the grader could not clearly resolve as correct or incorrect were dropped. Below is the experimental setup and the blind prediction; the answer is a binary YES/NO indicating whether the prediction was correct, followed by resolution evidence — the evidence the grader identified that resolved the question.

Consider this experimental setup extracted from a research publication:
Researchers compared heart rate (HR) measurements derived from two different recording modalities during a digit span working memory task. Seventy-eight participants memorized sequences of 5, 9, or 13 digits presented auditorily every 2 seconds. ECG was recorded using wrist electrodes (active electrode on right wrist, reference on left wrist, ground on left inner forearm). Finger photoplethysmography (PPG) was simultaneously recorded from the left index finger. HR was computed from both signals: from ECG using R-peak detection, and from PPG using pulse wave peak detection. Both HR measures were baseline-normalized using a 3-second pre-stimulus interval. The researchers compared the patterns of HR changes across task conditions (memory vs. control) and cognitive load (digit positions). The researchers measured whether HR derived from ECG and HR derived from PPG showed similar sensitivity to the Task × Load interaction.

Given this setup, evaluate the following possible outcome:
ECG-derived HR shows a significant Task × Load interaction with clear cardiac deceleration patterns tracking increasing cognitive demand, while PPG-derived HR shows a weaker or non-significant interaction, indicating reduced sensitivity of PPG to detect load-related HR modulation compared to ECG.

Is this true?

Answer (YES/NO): NO